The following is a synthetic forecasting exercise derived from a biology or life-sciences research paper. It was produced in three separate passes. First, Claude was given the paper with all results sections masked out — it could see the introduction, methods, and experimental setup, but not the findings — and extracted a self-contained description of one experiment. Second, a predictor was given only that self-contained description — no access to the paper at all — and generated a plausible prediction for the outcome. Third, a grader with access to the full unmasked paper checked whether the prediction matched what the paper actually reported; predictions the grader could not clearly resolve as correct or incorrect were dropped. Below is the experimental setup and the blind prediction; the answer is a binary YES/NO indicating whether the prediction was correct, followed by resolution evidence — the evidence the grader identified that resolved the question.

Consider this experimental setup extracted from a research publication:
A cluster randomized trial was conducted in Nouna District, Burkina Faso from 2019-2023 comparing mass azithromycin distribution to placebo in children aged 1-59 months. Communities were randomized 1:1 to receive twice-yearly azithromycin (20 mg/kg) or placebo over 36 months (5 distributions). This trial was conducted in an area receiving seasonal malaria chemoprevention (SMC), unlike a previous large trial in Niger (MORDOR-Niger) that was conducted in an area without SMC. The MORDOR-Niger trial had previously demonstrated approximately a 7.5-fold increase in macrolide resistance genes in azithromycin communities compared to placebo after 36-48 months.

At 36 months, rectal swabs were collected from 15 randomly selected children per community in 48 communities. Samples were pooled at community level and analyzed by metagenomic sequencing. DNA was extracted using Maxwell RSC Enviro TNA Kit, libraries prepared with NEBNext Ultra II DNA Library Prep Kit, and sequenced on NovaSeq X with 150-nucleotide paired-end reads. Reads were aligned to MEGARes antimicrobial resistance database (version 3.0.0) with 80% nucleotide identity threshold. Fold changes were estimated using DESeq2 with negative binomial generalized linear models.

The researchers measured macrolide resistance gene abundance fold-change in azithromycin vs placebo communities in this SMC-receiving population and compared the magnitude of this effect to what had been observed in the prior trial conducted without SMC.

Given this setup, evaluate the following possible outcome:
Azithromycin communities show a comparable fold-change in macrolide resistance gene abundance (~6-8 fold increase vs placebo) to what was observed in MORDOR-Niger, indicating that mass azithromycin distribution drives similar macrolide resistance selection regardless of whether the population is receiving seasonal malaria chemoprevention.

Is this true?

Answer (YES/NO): NO